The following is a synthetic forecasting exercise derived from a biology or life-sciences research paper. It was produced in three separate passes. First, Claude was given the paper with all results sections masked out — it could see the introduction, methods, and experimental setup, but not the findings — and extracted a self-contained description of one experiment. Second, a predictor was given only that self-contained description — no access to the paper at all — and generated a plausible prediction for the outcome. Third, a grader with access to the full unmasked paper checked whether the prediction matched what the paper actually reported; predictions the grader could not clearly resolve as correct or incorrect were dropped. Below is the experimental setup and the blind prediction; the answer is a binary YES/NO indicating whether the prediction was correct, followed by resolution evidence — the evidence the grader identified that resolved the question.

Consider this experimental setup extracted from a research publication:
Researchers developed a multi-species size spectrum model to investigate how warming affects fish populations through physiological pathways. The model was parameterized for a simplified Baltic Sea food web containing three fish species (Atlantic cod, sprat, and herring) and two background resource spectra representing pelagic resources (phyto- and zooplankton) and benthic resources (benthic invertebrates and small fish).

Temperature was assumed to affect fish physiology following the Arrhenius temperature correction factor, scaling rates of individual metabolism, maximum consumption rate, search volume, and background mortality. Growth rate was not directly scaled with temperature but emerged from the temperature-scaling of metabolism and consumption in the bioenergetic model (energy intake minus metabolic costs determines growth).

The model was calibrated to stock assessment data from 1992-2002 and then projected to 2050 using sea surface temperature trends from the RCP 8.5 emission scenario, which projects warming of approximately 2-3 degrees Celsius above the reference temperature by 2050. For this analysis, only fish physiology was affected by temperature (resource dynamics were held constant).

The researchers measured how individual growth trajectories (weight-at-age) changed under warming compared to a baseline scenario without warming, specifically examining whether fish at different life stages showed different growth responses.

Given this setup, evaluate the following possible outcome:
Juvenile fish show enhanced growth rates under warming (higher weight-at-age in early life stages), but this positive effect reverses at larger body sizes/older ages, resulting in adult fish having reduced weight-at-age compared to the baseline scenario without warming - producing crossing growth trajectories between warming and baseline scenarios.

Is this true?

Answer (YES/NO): NO